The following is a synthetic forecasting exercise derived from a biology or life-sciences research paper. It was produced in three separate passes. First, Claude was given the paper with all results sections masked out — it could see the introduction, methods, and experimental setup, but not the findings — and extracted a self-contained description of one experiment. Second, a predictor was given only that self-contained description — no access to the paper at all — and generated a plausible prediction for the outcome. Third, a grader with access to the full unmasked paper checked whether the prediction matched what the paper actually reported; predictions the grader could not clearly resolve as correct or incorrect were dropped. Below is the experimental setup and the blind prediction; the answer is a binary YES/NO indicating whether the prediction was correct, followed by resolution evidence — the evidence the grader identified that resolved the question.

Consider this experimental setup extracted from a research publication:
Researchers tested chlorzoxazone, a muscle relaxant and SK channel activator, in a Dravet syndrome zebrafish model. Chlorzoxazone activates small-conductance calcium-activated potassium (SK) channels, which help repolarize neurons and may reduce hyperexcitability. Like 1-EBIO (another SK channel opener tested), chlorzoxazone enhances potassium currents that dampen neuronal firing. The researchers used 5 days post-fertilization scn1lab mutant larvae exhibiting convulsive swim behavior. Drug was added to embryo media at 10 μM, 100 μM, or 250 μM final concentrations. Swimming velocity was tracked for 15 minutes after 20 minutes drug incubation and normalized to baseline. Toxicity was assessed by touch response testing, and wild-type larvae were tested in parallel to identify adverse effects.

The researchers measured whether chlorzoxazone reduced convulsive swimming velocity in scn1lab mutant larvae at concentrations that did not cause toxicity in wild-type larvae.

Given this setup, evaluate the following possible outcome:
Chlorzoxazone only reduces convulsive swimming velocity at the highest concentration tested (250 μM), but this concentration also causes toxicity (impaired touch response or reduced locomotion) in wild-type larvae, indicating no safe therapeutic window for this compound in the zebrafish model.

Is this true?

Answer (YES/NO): NO